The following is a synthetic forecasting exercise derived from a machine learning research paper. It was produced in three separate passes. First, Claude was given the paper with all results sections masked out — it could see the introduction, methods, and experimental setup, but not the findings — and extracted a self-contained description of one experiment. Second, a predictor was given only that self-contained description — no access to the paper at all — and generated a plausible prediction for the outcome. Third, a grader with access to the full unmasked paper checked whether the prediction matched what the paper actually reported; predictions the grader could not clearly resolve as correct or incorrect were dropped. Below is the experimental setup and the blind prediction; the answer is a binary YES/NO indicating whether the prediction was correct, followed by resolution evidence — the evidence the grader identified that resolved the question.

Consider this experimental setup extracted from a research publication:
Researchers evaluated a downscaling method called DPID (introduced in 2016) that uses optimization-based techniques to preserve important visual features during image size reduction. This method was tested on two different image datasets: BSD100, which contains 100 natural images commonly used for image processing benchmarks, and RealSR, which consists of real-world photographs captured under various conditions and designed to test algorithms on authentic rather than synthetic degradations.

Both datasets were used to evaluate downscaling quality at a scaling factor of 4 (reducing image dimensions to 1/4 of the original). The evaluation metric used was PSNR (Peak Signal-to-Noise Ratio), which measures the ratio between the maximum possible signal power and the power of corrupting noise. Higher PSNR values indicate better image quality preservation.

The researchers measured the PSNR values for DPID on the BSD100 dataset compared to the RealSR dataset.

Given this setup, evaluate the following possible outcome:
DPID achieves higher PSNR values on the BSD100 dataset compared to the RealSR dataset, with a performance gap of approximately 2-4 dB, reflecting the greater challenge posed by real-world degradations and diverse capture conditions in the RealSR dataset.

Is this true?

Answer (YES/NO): NO